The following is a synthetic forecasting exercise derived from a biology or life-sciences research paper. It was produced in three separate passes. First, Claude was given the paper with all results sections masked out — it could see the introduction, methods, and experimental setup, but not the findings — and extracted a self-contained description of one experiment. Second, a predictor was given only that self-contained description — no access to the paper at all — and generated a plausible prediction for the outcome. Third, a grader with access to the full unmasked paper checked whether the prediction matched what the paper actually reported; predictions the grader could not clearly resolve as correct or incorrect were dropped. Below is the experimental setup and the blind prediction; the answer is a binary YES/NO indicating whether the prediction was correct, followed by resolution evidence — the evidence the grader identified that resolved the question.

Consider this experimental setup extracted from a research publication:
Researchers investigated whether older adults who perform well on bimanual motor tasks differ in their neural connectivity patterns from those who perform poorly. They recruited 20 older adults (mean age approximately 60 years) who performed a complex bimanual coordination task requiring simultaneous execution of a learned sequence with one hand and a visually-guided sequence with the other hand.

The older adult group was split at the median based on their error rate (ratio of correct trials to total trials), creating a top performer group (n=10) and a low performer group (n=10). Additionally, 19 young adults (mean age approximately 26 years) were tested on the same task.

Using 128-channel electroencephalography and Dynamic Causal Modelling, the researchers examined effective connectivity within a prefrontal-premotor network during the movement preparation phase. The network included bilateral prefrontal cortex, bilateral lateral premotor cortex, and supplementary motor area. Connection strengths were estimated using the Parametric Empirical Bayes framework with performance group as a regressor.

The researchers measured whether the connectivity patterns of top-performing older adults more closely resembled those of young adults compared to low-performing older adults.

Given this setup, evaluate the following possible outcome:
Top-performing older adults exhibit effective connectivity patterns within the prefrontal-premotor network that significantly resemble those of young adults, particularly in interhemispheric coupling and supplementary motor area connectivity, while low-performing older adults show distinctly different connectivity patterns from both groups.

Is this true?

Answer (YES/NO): NO